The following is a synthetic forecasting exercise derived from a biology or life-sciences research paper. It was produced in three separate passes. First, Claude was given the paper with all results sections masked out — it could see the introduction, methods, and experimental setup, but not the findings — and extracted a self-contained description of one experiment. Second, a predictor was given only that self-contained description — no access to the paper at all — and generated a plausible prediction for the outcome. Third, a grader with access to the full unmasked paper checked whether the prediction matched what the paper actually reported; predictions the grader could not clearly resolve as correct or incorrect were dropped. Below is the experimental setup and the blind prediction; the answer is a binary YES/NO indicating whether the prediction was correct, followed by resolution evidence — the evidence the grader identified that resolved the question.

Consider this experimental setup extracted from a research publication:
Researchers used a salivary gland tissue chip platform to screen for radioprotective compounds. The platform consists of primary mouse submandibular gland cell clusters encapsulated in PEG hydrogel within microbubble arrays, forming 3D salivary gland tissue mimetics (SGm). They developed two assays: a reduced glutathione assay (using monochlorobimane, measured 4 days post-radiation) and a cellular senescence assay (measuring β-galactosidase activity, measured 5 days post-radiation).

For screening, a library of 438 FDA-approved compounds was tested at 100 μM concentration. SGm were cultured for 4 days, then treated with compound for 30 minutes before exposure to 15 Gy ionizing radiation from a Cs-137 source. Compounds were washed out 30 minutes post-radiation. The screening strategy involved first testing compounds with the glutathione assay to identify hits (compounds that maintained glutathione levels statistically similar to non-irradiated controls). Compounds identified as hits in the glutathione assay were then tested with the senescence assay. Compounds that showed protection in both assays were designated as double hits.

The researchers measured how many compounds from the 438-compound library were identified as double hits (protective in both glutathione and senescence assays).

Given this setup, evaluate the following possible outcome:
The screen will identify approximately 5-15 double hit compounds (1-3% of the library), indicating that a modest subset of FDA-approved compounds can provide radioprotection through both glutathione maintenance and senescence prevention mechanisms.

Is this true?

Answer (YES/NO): NO